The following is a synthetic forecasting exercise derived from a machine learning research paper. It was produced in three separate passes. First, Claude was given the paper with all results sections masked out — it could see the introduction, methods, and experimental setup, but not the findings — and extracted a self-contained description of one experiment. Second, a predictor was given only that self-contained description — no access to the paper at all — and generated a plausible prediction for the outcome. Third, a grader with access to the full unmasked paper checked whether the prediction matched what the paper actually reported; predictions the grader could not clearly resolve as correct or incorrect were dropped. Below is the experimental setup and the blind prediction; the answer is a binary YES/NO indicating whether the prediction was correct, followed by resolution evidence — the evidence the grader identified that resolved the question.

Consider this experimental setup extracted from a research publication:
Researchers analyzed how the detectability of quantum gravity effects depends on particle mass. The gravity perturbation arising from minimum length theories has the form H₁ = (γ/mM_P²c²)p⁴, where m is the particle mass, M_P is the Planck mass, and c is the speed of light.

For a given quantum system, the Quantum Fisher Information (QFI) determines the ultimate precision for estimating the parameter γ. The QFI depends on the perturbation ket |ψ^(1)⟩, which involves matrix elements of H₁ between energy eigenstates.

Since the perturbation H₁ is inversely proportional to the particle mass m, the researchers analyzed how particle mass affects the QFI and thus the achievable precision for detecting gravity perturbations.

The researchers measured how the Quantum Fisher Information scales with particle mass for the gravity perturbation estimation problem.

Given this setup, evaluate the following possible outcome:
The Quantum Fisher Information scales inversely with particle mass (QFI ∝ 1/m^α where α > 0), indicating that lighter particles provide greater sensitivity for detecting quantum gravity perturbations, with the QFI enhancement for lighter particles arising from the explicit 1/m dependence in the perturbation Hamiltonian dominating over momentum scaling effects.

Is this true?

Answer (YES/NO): NO